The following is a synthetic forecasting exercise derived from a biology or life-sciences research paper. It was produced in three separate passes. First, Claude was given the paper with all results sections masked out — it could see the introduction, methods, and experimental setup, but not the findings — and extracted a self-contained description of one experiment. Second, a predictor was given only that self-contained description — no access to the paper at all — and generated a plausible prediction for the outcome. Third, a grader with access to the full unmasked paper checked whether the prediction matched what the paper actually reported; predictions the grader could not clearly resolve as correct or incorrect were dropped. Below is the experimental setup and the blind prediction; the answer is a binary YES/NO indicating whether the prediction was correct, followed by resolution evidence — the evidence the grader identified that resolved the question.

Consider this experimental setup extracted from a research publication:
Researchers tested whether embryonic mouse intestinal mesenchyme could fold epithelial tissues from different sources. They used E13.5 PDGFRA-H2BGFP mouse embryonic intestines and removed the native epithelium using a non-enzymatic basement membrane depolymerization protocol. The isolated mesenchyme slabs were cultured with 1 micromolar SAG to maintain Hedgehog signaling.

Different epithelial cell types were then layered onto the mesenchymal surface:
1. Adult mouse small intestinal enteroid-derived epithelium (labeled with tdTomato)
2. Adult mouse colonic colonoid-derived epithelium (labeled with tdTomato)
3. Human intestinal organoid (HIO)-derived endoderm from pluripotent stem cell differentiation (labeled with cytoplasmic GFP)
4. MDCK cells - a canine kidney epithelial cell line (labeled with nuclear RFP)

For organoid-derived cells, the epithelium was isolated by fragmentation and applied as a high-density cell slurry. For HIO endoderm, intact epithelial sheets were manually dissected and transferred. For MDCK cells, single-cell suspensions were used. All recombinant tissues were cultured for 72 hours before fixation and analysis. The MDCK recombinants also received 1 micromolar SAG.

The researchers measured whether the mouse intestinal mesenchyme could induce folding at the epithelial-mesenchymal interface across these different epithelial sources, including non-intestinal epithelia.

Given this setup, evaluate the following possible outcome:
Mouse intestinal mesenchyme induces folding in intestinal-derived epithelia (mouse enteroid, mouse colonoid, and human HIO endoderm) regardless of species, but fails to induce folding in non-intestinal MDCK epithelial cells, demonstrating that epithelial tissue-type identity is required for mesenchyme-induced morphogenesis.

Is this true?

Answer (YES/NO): NO